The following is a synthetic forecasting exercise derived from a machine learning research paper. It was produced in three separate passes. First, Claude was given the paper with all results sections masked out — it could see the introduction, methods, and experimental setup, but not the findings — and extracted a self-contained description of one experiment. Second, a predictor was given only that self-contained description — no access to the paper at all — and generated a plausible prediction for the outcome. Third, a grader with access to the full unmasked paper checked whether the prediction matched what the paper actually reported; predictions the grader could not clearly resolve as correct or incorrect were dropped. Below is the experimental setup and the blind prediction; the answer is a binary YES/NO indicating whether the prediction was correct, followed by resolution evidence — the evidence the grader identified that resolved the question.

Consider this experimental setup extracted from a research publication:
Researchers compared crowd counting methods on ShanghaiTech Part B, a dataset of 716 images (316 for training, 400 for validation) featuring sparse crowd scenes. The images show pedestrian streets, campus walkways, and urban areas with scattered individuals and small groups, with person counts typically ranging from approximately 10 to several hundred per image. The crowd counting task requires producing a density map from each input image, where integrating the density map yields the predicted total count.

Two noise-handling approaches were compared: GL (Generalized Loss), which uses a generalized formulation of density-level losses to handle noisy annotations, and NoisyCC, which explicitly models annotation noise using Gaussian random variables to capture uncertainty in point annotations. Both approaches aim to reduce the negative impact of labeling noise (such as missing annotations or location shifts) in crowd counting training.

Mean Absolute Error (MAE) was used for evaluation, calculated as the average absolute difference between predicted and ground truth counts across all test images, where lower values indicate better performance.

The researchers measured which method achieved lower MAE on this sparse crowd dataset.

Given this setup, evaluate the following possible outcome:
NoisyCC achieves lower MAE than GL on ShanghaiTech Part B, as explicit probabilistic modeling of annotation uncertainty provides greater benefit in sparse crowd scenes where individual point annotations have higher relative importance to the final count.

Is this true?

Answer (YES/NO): NO